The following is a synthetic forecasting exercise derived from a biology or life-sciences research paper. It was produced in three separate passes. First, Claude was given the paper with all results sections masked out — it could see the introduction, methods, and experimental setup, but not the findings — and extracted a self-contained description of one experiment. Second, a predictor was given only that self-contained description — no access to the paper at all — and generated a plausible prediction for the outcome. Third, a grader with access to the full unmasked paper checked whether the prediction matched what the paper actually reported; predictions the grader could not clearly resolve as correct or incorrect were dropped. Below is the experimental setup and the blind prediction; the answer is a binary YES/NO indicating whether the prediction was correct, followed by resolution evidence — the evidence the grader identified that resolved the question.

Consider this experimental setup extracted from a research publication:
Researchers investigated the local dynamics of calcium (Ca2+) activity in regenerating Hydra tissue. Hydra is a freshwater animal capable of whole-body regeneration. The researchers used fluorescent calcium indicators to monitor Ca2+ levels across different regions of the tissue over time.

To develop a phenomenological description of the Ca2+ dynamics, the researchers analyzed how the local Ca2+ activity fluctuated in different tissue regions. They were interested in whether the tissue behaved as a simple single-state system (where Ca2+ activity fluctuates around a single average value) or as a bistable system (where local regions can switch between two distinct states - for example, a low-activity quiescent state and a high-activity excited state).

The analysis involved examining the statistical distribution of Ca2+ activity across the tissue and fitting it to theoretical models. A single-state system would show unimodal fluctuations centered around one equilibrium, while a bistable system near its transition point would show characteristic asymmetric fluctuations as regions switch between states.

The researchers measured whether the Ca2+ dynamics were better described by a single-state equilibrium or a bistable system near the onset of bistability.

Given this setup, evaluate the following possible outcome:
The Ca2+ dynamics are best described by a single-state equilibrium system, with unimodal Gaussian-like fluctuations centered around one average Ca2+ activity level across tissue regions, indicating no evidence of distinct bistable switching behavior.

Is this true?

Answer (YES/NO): NO